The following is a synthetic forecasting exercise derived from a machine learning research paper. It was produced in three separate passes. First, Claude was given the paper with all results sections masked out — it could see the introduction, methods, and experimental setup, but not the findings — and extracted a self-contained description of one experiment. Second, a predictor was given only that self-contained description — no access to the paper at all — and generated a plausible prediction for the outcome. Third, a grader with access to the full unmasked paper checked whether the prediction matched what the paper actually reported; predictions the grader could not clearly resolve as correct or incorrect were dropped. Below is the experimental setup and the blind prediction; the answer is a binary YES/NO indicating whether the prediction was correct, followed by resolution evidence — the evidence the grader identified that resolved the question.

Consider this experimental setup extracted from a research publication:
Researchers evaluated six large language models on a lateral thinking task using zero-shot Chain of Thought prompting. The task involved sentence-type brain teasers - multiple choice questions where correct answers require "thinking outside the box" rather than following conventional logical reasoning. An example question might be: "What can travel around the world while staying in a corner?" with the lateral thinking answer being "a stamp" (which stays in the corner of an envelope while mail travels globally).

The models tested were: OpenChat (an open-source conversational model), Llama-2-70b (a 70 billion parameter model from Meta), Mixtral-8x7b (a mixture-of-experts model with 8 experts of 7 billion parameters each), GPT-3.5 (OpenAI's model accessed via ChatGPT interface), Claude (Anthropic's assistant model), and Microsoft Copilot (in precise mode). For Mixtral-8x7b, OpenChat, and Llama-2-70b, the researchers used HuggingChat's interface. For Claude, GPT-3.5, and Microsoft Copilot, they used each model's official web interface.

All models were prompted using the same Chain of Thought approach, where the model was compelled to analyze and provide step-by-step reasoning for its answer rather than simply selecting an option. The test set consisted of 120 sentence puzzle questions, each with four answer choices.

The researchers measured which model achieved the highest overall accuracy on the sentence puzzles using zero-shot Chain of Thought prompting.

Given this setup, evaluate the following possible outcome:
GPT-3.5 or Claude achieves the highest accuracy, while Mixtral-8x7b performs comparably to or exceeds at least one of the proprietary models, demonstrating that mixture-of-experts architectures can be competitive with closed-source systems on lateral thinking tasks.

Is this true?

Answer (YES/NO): NO